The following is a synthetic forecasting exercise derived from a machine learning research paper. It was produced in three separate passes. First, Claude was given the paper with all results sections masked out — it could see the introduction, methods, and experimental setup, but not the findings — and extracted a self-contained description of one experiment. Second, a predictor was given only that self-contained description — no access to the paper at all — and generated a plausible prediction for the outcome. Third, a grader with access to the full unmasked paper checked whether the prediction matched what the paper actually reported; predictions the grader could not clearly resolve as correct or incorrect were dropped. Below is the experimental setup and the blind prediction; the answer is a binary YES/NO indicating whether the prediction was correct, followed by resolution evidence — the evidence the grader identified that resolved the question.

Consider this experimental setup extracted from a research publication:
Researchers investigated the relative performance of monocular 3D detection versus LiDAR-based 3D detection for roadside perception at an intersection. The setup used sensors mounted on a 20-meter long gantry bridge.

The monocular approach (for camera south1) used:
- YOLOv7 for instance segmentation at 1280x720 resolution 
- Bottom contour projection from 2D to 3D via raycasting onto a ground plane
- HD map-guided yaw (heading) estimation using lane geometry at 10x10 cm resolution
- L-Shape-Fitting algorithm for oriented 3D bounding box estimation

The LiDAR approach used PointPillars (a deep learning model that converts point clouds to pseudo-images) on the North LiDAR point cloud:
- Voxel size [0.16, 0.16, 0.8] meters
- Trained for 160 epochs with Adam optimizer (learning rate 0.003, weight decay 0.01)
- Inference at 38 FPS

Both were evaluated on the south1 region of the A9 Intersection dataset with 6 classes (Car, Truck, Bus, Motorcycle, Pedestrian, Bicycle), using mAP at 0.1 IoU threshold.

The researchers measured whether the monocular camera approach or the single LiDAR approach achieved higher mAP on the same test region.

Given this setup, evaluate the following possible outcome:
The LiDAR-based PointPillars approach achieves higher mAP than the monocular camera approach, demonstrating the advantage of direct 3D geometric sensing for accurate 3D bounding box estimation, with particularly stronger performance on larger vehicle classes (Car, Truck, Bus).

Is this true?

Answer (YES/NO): NO